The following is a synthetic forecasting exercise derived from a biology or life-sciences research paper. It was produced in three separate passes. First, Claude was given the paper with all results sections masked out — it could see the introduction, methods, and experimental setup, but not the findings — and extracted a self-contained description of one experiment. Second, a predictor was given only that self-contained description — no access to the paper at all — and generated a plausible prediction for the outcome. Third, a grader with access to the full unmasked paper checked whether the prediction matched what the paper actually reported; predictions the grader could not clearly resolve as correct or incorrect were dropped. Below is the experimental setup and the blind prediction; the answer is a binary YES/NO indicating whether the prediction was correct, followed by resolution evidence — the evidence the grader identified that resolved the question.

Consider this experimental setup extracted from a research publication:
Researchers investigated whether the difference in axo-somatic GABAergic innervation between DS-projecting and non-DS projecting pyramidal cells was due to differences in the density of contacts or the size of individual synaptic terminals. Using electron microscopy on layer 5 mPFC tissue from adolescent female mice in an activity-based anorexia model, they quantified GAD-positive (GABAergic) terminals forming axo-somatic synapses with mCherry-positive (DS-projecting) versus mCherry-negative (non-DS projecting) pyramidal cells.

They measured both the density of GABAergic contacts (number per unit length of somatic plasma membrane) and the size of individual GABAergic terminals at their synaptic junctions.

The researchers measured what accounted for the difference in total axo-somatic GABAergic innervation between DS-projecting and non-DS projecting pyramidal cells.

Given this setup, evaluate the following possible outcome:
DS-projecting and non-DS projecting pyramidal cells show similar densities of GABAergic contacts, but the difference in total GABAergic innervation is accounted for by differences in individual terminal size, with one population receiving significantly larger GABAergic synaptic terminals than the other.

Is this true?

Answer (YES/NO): NO